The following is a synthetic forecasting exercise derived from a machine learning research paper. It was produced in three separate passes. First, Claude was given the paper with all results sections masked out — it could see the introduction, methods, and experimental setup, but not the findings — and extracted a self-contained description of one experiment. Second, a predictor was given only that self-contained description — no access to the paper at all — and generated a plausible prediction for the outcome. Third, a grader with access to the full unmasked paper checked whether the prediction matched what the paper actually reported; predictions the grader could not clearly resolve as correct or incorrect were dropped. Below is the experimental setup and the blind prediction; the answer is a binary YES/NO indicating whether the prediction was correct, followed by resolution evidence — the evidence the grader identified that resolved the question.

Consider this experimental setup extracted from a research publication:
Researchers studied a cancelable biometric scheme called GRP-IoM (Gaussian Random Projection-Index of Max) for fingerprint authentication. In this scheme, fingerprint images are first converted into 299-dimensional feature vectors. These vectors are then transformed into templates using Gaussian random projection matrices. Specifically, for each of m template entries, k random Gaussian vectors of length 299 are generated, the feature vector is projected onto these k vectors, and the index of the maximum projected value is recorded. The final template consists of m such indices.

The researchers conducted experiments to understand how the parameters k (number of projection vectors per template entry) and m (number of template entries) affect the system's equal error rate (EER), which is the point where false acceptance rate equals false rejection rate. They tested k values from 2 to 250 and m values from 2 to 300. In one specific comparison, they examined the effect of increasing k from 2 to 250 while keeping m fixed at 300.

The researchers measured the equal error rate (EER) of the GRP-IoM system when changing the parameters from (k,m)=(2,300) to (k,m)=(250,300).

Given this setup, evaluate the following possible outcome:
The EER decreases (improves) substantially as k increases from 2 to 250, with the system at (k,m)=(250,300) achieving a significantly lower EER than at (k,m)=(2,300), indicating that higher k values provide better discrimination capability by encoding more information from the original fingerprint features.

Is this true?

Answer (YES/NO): NO